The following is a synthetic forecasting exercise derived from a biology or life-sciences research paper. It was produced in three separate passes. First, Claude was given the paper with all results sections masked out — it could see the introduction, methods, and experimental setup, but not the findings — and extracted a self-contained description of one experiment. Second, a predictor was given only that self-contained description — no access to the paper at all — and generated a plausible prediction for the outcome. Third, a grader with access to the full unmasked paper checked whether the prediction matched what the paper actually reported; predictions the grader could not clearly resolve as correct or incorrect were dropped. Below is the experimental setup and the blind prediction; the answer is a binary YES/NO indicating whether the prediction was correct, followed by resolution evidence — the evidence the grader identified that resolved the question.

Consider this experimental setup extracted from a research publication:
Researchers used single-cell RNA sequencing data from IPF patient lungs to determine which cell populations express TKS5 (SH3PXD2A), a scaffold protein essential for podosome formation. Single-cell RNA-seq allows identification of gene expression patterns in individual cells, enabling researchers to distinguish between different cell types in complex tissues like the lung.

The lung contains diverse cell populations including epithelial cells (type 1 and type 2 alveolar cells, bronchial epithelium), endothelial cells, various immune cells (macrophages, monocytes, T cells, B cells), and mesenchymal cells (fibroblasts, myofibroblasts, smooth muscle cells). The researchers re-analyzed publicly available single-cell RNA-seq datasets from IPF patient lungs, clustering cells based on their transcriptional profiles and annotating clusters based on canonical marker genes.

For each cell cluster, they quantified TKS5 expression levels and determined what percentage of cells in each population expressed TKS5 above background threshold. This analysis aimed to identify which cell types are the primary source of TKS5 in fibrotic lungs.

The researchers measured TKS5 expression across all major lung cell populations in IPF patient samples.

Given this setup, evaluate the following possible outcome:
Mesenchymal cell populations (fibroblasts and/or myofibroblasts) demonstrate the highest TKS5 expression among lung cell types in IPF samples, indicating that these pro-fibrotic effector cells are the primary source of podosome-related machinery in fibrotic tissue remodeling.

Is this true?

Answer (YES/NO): YES